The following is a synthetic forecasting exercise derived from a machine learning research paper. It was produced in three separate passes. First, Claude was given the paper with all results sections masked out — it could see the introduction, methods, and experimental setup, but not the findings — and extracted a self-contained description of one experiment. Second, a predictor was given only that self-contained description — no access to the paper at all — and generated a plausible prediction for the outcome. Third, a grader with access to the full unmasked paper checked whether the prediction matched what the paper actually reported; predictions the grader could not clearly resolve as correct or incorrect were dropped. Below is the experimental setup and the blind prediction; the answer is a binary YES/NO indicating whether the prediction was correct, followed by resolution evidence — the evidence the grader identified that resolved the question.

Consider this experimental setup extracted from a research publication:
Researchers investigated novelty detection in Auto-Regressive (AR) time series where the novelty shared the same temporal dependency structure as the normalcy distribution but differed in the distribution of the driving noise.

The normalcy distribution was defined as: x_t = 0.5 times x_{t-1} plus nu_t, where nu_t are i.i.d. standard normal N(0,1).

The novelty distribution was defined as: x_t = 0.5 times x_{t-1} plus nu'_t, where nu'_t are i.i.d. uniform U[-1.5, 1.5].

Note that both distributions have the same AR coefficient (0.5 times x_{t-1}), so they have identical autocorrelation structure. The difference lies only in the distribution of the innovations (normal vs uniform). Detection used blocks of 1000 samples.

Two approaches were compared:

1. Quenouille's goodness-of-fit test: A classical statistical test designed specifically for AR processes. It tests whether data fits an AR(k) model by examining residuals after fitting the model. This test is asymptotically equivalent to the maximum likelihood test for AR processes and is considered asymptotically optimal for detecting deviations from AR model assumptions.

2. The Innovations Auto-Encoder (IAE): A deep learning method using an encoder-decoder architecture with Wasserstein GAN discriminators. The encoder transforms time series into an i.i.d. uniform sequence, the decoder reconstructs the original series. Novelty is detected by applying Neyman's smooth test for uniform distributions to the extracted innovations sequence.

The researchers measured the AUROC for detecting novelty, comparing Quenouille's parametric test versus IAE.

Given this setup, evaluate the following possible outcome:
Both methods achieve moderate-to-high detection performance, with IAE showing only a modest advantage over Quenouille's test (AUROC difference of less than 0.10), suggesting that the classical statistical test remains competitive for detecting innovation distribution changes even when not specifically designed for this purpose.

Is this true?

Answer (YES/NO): NO